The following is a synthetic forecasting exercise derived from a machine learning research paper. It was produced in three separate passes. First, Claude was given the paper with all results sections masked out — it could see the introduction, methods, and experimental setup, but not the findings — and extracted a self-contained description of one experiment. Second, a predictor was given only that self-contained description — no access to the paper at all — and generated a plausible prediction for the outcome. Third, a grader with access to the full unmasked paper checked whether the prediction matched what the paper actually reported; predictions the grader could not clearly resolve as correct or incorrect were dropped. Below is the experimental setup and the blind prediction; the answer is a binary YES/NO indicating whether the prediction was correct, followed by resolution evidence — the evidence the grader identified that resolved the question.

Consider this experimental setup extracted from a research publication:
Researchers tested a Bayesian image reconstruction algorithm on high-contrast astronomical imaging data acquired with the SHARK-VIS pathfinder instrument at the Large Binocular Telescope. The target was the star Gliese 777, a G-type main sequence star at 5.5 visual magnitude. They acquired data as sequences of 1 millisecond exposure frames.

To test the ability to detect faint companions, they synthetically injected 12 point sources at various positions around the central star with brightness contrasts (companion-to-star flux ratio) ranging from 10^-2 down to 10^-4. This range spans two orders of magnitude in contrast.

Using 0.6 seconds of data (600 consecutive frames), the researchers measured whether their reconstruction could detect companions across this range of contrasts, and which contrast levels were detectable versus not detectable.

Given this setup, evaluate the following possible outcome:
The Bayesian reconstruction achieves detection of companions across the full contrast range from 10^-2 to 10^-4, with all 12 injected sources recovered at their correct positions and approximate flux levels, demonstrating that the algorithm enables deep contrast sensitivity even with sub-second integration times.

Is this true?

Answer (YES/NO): NO